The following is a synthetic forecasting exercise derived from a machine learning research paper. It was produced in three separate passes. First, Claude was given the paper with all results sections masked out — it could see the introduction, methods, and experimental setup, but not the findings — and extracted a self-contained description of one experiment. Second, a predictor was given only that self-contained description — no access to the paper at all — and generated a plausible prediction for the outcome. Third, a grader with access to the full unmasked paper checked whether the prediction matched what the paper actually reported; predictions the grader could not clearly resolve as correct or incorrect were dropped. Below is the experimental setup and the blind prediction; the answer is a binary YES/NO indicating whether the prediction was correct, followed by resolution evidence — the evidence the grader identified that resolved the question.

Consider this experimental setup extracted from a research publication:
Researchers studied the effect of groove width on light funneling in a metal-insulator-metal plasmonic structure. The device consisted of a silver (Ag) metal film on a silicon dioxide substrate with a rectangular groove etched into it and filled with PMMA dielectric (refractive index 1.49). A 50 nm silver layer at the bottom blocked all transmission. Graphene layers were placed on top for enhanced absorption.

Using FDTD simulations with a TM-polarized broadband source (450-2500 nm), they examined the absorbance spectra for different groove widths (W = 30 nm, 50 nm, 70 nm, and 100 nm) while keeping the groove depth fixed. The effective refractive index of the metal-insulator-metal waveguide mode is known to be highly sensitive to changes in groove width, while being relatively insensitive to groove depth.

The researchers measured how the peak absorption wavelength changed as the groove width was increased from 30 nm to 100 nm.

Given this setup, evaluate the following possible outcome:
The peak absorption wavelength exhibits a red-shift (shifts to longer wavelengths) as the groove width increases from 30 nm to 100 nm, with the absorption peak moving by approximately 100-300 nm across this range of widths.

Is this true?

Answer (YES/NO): NO